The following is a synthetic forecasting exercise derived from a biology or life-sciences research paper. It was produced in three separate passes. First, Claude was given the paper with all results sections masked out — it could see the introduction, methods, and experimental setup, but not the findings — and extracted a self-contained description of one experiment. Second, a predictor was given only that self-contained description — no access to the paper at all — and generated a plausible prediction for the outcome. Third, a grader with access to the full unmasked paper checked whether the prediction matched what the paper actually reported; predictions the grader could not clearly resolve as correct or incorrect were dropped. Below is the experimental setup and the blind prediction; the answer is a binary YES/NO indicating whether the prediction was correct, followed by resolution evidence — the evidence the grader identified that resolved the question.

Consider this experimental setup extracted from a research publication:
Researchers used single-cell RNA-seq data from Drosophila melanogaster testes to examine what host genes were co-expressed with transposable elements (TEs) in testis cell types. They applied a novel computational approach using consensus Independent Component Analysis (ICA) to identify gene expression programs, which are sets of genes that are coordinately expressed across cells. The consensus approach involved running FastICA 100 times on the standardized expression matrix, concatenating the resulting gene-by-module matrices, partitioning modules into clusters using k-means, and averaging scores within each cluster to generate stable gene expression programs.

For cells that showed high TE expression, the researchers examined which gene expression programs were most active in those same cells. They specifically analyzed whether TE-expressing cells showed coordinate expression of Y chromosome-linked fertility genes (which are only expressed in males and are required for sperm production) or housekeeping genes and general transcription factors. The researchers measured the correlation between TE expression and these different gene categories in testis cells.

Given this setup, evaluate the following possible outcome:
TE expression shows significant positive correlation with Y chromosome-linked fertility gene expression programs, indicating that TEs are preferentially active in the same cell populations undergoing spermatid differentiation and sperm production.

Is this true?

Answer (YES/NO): YES